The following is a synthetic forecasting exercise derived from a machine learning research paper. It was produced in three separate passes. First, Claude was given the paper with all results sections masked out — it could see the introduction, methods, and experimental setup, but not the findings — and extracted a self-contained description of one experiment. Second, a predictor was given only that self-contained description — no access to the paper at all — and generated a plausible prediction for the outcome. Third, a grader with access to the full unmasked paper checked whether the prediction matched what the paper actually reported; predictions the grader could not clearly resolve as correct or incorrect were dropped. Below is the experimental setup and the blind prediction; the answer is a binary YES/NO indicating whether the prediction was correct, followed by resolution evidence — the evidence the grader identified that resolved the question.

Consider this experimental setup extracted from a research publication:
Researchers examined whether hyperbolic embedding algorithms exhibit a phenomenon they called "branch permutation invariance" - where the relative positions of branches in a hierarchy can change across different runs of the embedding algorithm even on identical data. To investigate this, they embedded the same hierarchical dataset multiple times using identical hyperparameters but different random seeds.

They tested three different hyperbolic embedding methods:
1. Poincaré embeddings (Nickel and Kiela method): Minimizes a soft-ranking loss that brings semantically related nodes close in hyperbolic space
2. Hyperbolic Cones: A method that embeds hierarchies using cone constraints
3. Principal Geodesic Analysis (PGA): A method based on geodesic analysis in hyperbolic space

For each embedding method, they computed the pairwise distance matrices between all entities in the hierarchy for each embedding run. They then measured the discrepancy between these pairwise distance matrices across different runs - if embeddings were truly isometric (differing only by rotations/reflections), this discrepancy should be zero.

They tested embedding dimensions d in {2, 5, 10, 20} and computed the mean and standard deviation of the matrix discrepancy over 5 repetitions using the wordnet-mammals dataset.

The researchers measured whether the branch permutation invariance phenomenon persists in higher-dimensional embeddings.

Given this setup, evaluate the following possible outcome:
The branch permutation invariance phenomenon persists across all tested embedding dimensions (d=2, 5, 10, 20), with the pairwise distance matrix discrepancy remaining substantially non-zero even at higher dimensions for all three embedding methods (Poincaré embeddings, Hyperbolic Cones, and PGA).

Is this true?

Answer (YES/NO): YES